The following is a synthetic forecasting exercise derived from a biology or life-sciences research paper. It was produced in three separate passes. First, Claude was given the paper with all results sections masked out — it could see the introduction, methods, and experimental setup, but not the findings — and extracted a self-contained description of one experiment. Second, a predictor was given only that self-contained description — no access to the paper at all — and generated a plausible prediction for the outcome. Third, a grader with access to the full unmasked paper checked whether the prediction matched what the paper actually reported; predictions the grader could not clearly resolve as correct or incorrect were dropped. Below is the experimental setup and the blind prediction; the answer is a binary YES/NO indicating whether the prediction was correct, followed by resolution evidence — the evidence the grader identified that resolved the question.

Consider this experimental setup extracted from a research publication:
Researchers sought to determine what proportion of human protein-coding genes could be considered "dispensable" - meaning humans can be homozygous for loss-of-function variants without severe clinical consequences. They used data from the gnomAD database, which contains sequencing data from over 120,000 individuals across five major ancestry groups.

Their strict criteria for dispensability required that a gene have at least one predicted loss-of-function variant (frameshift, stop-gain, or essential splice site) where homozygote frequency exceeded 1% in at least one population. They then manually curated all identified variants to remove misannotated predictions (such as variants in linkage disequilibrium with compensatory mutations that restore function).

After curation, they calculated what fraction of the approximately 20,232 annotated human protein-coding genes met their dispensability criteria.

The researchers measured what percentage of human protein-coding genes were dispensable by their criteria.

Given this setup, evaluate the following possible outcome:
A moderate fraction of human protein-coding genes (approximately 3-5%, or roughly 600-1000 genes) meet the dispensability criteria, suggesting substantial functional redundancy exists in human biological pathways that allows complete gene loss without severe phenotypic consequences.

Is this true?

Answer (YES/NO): NO